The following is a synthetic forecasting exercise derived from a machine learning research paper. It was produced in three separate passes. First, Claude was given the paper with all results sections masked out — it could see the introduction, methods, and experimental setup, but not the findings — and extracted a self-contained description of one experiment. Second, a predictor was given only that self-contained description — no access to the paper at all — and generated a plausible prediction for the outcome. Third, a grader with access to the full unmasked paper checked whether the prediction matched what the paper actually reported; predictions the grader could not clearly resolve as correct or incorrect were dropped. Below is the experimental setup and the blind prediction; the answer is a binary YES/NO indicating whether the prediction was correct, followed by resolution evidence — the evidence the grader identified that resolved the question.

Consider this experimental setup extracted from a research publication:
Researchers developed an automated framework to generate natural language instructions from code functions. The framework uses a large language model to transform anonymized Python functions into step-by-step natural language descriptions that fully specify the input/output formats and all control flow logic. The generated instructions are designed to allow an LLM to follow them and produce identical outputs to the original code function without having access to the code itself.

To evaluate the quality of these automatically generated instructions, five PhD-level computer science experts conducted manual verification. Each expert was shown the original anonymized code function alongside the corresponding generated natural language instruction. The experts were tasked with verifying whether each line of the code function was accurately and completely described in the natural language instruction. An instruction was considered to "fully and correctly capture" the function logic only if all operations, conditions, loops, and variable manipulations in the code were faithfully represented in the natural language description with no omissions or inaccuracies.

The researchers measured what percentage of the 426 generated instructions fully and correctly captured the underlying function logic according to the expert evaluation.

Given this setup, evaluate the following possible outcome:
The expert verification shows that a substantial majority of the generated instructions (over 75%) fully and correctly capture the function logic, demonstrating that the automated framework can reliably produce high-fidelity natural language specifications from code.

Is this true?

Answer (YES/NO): YES